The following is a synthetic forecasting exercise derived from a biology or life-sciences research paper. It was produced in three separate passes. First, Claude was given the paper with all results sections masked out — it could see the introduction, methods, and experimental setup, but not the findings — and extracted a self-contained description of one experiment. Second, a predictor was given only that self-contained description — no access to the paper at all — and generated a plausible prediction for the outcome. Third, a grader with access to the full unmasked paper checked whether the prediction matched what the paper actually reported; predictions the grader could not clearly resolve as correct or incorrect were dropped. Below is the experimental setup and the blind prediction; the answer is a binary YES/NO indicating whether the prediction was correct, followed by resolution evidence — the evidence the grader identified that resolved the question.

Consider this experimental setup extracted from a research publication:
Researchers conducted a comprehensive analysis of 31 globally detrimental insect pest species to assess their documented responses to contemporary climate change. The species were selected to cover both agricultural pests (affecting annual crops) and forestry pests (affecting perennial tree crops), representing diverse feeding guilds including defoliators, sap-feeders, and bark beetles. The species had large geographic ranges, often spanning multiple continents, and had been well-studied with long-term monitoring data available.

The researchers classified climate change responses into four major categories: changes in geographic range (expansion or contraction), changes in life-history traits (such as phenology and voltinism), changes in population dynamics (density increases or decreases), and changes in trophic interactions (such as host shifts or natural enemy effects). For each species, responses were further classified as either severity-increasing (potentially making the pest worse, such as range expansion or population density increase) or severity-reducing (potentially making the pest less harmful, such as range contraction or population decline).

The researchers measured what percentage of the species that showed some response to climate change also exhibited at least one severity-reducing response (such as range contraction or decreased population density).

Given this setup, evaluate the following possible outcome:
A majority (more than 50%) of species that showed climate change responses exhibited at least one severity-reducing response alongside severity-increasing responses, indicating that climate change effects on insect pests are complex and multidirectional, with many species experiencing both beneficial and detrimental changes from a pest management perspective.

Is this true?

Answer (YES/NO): YES